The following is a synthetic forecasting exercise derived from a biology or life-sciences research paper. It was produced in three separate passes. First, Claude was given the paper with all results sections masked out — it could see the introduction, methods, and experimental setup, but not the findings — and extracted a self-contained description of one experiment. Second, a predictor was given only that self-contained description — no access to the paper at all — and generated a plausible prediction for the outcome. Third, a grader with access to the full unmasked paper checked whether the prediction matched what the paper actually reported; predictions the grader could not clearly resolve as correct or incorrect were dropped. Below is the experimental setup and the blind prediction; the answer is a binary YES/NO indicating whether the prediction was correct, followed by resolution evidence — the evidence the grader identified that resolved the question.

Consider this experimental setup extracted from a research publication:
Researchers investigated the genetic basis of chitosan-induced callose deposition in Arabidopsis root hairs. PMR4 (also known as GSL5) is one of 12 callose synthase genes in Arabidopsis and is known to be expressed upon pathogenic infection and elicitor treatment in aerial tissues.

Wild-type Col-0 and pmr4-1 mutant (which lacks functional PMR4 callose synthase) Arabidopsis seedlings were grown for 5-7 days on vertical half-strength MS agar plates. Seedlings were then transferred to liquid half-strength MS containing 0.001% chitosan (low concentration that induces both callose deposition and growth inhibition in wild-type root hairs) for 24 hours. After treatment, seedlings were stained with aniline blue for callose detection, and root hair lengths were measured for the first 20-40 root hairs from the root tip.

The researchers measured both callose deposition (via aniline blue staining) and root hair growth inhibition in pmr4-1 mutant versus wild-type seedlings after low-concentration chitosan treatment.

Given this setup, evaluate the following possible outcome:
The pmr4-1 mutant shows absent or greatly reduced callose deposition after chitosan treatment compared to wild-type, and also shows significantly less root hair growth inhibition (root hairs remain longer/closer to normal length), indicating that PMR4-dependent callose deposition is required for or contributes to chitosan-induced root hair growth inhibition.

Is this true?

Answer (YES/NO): NO